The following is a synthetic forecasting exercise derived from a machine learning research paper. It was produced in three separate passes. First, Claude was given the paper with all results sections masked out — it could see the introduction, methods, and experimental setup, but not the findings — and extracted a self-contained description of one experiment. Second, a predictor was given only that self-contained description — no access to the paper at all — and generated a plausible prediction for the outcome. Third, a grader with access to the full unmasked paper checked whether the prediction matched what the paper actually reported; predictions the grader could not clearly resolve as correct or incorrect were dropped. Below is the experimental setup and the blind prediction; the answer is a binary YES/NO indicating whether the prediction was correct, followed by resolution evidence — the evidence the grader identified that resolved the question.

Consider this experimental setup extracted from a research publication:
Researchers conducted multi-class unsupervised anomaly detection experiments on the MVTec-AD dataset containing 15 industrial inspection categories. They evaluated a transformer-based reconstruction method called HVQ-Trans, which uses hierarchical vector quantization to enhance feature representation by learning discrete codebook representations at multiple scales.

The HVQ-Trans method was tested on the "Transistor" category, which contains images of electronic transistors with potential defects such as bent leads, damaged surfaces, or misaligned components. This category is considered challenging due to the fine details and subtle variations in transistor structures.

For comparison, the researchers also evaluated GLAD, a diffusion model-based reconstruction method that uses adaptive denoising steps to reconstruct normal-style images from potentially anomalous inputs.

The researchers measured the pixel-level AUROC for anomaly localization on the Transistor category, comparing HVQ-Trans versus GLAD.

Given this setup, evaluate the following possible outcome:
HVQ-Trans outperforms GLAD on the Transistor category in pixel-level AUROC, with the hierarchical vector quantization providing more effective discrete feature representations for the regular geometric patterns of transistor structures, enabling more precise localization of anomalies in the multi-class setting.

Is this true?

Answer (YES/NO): YES